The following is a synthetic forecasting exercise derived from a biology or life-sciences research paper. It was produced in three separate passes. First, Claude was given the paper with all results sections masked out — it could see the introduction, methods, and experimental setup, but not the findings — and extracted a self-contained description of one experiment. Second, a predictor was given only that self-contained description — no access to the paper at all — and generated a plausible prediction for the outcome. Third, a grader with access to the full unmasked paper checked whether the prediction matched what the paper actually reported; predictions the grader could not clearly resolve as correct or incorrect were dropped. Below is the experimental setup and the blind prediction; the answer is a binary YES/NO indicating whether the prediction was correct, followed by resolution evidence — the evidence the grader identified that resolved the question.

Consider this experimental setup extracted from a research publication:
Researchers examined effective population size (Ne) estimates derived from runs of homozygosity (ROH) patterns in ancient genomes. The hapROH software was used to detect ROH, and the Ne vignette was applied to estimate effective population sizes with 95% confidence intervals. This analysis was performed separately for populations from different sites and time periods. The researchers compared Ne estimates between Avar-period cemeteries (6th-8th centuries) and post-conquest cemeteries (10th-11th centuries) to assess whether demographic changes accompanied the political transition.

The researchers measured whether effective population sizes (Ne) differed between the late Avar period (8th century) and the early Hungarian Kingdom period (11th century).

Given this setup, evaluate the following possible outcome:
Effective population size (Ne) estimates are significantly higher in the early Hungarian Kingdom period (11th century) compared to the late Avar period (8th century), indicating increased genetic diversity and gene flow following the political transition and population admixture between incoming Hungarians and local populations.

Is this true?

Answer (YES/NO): NO